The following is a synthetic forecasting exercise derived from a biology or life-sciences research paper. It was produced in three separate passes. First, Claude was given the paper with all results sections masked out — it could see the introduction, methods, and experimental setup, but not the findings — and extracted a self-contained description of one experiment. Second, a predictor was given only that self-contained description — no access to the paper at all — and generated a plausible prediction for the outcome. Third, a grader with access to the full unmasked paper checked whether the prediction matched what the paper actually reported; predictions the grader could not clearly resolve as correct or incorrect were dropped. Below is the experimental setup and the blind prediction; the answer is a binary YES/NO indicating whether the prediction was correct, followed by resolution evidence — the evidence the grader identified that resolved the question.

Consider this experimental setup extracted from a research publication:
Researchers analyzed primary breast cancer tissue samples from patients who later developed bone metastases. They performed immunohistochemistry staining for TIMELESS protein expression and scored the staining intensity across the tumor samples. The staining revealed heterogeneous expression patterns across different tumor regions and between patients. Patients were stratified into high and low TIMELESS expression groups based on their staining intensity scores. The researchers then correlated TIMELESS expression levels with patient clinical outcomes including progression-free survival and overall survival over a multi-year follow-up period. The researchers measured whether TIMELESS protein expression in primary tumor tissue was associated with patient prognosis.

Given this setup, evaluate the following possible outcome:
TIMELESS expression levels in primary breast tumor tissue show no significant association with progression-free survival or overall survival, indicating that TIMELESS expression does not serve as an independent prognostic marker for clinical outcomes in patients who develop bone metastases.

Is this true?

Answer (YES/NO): NO